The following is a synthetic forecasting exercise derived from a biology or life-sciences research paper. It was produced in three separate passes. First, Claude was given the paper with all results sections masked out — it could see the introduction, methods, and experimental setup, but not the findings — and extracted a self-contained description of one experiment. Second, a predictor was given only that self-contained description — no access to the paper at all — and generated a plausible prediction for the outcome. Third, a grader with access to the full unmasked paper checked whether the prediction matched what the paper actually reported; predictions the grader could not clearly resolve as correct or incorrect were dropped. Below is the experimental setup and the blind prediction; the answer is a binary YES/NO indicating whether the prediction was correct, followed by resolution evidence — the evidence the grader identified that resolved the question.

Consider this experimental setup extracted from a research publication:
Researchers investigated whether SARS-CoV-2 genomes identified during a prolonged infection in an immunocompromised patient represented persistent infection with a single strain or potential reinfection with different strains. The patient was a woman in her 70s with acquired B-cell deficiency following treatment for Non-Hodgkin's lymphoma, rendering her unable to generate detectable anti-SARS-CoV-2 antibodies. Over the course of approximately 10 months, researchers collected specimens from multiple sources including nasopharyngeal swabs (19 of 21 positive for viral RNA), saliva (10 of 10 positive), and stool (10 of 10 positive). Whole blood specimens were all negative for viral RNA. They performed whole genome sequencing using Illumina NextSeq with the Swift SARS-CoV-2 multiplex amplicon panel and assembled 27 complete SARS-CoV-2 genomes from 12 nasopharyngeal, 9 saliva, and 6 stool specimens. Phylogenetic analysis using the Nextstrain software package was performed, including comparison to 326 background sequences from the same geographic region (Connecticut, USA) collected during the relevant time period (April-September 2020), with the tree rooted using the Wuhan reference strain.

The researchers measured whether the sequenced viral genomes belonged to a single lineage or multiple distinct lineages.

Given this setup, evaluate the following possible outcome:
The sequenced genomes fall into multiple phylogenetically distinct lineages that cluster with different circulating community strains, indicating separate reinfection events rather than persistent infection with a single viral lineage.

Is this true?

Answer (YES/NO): NO